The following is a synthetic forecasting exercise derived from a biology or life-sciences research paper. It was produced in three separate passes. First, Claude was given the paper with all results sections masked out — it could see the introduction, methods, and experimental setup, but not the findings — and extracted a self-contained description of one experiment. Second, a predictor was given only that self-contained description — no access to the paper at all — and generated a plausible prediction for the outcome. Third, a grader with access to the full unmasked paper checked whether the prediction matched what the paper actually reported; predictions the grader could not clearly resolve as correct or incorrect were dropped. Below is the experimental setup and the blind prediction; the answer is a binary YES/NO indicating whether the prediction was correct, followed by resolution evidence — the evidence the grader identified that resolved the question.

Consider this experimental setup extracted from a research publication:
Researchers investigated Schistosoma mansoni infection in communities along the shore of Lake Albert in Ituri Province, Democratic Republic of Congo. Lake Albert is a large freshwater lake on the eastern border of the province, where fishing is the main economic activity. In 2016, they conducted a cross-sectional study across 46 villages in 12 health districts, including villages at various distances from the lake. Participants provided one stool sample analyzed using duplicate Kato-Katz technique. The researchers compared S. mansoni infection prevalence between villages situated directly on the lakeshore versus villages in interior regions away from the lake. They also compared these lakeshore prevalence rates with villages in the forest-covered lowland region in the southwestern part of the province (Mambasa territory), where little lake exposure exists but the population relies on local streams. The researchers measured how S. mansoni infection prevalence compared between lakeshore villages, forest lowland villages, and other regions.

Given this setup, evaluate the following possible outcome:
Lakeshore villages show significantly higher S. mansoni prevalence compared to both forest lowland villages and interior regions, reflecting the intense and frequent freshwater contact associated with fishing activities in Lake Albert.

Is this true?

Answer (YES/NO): NO